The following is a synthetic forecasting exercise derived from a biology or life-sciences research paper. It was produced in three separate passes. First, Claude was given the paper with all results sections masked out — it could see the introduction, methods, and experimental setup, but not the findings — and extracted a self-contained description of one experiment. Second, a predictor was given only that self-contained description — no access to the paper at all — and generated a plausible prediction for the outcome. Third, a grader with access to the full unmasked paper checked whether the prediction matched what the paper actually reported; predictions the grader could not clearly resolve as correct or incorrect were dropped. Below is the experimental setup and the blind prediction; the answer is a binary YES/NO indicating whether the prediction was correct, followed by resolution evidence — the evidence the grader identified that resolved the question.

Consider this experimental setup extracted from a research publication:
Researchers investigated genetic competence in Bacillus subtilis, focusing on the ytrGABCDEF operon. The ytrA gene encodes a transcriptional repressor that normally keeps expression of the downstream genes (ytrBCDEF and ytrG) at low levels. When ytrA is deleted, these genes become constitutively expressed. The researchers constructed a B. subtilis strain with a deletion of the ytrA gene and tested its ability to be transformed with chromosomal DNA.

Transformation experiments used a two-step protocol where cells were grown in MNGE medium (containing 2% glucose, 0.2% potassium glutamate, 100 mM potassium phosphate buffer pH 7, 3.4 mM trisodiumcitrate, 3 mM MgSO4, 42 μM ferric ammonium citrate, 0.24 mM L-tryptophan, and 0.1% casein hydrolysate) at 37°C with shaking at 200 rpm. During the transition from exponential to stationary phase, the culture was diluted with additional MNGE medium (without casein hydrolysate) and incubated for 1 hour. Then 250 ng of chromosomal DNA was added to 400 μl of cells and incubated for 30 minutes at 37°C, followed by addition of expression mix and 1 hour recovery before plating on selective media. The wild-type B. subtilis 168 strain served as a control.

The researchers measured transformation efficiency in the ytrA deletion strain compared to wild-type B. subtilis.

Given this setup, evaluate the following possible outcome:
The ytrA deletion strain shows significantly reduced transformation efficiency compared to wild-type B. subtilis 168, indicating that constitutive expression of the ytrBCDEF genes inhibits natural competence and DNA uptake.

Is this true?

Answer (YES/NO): YES